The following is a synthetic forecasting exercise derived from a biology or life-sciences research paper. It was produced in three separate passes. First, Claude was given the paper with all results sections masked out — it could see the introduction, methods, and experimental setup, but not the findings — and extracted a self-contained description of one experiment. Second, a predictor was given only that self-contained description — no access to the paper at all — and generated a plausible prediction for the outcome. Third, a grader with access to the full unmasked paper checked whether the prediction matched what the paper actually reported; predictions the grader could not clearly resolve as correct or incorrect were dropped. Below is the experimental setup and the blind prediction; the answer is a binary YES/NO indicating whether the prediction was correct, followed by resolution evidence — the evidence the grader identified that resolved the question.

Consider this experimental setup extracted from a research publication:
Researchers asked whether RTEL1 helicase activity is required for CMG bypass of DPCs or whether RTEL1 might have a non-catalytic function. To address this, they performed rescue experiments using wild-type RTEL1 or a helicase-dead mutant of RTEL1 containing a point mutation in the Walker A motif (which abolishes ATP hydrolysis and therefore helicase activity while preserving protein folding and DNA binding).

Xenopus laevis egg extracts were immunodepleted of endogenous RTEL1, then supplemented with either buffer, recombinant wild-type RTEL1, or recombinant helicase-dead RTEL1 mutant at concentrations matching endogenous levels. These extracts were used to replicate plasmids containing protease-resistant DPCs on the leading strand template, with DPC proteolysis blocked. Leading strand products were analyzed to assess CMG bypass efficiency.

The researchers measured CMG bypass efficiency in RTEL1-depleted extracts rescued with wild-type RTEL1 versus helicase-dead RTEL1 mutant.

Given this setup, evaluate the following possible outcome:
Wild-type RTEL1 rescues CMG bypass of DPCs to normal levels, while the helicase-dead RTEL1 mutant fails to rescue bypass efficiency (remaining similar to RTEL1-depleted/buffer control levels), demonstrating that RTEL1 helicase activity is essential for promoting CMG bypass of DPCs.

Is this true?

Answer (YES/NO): NO